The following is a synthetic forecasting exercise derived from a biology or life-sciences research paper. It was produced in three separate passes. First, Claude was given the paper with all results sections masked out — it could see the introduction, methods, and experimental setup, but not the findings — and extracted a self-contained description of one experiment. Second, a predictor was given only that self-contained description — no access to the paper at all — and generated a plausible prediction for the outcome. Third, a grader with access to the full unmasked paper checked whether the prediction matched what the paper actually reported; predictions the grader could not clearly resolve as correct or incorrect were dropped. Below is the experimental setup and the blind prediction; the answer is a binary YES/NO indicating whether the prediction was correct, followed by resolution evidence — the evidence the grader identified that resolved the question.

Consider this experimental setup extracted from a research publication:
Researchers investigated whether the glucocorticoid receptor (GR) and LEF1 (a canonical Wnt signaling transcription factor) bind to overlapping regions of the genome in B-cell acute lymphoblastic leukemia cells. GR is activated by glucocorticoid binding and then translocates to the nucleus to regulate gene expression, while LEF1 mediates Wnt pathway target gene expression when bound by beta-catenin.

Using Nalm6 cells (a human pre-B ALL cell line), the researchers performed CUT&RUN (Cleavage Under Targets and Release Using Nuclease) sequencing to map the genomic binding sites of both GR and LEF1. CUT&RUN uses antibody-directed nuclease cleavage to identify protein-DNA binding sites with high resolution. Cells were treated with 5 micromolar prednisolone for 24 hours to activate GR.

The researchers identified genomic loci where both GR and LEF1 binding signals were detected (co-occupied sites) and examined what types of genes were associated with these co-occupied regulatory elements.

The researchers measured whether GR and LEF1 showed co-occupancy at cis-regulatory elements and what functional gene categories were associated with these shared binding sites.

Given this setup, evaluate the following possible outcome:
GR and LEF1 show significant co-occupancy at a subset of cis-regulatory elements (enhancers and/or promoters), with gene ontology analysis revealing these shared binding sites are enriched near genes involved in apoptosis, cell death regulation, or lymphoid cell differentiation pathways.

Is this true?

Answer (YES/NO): YES